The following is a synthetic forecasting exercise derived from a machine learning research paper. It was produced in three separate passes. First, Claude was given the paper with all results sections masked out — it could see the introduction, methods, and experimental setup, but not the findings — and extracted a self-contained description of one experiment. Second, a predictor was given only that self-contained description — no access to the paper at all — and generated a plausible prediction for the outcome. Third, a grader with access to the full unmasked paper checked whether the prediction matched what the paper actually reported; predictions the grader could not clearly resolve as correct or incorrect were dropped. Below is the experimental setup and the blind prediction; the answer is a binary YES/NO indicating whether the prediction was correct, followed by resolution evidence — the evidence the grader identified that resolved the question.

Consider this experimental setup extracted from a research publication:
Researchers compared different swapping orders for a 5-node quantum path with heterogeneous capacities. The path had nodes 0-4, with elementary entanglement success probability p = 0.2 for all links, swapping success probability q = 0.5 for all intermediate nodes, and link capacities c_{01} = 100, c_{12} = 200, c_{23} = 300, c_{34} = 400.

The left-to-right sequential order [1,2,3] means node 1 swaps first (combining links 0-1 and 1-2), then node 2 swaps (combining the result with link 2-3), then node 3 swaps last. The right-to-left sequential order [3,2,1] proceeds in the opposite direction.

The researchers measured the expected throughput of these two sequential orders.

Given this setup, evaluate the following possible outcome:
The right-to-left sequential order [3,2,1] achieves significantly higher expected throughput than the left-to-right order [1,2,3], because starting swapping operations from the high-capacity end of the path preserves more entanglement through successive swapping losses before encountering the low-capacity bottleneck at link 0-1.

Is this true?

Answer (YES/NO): YES